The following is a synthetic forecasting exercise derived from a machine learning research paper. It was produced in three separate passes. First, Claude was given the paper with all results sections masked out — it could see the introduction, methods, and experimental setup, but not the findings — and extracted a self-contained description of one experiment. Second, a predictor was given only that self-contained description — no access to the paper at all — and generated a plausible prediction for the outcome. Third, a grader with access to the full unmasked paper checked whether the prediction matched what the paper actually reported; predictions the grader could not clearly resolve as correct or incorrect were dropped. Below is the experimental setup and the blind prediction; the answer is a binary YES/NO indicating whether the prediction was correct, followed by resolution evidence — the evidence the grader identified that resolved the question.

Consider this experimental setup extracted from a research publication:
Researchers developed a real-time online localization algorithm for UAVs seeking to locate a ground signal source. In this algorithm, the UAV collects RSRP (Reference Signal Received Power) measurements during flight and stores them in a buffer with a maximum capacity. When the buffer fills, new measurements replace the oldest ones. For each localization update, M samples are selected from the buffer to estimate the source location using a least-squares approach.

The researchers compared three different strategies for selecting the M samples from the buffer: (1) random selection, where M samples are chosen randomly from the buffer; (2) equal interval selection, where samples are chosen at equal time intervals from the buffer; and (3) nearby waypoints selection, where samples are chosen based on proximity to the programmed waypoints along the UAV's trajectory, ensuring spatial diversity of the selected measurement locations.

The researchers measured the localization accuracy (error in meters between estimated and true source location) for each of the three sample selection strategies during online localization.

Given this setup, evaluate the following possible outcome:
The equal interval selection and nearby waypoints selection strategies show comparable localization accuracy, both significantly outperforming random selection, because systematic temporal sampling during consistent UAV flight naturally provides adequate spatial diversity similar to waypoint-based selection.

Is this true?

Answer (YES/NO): NO